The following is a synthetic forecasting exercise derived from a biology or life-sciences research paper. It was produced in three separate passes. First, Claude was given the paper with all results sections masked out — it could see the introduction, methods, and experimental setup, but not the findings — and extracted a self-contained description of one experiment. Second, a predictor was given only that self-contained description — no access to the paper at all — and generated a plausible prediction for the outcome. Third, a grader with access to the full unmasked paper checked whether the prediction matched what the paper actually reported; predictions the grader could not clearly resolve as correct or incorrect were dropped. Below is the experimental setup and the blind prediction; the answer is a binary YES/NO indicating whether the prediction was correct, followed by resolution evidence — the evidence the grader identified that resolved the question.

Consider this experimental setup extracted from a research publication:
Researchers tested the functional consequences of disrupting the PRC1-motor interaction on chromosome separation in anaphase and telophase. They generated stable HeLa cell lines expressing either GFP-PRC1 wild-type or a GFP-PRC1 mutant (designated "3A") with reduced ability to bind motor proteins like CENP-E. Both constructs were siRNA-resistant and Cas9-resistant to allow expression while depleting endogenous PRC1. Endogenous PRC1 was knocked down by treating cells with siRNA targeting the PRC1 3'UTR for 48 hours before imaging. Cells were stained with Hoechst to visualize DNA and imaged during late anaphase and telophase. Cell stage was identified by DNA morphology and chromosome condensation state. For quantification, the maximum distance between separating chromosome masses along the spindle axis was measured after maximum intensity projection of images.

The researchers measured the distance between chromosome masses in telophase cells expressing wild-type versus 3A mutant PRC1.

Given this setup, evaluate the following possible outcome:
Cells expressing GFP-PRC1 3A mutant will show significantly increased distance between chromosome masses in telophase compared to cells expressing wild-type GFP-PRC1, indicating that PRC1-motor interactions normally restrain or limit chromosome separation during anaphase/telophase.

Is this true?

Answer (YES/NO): YES